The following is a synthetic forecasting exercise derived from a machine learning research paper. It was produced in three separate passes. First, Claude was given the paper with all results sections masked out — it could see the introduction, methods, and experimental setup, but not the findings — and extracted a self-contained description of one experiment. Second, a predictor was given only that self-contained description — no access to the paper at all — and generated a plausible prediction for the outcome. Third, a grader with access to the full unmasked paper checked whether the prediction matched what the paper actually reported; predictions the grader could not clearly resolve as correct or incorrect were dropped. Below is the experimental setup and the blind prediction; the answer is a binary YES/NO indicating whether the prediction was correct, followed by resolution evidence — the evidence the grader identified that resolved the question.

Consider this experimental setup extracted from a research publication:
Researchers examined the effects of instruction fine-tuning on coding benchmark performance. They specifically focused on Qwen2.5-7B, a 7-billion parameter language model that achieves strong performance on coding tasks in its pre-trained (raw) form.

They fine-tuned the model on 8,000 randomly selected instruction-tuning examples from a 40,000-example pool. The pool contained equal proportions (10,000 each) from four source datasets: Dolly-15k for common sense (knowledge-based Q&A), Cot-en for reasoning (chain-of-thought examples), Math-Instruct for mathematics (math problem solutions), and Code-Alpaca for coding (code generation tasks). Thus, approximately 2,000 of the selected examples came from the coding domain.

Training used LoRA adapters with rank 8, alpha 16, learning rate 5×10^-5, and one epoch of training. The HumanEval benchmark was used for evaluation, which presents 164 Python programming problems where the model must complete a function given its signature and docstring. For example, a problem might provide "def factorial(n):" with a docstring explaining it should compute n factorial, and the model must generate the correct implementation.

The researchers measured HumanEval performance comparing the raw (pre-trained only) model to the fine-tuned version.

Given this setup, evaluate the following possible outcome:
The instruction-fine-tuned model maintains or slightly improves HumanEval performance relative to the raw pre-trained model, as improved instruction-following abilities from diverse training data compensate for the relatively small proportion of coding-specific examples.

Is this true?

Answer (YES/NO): NO